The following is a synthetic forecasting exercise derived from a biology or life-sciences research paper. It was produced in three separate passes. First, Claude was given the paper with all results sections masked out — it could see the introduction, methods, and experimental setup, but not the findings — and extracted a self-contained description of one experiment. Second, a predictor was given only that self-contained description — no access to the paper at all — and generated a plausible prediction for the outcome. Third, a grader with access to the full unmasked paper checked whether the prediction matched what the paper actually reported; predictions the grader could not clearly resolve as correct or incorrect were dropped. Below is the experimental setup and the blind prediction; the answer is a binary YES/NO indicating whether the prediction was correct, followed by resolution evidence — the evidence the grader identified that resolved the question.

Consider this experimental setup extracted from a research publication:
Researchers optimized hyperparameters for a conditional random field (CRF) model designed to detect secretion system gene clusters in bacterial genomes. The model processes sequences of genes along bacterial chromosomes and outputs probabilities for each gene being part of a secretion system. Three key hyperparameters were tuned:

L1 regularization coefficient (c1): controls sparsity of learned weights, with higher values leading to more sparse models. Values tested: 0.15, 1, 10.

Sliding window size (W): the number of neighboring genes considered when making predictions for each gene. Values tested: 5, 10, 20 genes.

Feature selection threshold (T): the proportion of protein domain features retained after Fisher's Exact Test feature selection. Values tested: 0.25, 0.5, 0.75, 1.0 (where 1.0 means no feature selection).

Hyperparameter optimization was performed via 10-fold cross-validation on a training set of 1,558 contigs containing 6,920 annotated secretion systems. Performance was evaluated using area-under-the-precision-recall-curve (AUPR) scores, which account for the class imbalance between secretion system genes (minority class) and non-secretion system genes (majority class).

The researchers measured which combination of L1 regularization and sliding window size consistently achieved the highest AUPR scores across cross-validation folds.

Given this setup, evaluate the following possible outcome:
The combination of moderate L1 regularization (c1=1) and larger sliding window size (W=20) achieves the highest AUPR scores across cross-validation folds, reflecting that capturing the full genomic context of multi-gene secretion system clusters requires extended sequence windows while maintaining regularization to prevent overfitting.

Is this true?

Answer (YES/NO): NO